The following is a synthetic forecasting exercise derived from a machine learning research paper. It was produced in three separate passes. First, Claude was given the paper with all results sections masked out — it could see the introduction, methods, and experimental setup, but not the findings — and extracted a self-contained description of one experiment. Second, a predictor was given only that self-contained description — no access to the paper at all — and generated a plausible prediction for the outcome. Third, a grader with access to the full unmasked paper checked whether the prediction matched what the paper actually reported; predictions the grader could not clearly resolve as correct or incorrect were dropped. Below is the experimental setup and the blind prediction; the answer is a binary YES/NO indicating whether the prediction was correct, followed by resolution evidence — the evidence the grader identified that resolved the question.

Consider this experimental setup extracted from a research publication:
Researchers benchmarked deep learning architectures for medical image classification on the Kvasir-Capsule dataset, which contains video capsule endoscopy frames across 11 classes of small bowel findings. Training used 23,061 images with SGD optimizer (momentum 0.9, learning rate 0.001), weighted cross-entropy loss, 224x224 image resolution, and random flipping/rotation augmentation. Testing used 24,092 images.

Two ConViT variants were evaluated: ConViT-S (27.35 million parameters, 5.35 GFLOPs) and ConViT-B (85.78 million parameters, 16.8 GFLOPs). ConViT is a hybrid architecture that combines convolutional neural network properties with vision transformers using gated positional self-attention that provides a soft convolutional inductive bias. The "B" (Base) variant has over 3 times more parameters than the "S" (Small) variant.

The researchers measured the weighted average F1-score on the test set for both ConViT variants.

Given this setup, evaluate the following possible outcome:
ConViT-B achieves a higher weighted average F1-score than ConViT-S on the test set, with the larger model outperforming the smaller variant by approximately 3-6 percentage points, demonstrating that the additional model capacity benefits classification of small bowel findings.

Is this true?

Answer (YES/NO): NO